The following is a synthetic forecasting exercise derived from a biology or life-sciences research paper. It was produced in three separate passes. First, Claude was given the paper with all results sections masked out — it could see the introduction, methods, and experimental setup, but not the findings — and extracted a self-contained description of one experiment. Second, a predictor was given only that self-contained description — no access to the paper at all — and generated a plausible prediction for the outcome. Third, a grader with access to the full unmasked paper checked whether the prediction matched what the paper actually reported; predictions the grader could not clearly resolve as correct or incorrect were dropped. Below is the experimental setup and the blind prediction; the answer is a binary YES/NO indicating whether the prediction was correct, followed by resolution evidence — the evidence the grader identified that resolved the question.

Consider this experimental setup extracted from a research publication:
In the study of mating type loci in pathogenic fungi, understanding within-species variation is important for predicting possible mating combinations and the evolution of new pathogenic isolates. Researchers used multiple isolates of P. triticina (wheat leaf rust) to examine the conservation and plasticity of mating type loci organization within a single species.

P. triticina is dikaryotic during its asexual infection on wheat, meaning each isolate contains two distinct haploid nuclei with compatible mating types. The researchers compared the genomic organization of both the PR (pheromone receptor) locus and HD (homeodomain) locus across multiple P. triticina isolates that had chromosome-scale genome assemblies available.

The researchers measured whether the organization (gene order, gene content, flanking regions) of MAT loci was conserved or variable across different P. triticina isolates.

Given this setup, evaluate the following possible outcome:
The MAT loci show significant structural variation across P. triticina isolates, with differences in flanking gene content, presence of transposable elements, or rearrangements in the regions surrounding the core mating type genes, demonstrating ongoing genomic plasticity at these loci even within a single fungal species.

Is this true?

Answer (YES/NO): NO